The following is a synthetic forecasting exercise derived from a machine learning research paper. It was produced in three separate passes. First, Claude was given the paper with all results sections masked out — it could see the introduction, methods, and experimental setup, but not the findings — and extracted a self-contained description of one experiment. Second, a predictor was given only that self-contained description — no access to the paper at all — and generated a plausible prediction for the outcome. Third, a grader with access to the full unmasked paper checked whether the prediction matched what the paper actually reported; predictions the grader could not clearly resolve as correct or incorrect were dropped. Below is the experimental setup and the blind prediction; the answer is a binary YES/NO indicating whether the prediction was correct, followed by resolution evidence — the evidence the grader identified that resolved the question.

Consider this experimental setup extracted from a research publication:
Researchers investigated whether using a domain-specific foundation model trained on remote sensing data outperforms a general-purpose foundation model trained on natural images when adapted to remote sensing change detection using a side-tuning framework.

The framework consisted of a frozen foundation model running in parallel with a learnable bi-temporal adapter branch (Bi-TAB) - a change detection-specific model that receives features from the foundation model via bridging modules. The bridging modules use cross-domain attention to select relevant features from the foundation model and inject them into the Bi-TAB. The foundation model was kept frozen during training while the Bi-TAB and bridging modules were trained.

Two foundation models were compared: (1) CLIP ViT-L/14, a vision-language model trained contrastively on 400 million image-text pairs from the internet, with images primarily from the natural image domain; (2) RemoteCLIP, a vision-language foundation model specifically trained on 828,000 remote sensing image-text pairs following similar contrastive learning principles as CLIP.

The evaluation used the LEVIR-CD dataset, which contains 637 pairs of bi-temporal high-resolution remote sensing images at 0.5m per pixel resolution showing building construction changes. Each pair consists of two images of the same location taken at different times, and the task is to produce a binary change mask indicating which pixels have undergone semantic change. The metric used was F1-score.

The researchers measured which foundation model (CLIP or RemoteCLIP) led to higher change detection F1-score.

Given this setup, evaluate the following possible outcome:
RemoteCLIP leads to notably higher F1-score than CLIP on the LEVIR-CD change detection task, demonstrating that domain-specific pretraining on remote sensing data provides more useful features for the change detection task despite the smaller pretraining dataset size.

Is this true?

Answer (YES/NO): NO